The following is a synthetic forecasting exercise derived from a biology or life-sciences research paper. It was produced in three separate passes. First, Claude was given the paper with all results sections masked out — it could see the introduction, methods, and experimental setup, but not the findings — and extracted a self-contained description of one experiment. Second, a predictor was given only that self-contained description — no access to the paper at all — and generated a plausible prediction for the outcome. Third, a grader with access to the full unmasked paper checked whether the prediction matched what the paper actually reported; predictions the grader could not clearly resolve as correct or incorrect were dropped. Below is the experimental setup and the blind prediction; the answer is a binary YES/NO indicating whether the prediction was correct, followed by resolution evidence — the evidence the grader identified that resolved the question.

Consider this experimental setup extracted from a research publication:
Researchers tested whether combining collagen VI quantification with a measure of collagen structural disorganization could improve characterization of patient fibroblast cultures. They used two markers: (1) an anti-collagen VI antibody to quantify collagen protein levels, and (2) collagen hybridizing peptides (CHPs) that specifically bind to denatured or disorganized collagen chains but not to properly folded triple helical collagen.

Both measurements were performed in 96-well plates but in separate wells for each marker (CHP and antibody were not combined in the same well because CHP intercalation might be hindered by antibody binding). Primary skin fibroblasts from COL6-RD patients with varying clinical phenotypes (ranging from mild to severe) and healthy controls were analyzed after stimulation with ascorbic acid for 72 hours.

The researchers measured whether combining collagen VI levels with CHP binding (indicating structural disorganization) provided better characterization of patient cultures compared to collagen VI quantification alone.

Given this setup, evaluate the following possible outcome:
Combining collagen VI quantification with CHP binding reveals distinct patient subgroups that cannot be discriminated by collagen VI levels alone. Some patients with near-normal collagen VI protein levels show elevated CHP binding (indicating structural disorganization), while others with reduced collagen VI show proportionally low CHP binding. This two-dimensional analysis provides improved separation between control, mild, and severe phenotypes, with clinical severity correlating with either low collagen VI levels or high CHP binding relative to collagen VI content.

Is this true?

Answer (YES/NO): NO